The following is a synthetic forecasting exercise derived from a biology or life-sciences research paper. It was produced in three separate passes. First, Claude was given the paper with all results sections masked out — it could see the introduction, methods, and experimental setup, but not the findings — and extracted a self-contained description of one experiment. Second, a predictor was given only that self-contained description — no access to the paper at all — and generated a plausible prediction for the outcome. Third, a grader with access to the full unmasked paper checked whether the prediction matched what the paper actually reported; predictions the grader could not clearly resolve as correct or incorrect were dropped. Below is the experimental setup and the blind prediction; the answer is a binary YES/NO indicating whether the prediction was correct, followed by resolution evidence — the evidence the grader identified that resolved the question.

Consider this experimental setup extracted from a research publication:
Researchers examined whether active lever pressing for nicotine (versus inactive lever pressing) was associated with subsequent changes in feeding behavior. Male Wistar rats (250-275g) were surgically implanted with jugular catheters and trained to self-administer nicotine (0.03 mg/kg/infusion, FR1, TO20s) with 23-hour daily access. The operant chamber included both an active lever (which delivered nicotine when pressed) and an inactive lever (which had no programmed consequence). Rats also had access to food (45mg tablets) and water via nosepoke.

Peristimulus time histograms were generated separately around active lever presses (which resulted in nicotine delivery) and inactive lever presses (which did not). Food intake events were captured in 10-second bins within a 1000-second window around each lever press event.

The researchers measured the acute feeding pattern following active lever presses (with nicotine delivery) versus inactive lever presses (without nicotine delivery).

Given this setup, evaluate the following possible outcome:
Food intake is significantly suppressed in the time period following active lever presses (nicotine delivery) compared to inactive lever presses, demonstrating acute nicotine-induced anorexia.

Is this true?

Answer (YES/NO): NO